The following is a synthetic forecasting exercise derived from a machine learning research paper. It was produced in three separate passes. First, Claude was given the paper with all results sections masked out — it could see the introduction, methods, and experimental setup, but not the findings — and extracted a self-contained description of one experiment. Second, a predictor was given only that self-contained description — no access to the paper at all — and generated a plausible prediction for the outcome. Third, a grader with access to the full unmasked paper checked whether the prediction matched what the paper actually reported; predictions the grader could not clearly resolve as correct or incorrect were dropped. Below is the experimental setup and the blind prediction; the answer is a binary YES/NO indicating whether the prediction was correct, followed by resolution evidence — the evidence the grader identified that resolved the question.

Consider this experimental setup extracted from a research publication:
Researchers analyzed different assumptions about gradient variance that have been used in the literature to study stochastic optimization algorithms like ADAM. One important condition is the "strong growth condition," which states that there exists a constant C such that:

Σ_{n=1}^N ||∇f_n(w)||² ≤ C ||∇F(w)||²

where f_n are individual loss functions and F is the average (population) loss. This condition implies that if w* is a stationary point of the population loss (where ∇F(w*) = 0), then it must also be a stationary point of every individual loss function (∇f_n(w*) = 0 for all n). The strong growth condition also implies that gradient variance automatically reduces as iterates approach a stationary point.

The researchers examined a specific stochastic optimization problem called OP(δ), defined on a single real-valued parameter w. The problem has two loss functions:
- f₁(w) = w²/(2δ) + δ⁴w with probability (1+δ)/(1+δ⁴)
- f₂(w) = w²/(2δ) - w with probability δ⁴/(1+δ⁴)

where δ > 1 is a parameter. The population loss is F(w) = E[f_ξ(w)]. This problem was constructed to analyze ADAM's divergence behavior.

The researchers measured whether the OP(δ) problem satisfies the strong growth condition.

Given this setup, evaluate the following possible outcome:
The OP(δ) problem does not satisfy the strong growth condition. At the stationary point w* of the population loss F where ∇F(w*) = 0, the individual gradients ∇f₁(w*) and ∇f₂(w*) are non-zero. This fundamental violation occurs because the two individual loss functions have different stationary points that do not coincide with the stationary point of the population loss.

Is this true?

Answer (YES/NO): YES